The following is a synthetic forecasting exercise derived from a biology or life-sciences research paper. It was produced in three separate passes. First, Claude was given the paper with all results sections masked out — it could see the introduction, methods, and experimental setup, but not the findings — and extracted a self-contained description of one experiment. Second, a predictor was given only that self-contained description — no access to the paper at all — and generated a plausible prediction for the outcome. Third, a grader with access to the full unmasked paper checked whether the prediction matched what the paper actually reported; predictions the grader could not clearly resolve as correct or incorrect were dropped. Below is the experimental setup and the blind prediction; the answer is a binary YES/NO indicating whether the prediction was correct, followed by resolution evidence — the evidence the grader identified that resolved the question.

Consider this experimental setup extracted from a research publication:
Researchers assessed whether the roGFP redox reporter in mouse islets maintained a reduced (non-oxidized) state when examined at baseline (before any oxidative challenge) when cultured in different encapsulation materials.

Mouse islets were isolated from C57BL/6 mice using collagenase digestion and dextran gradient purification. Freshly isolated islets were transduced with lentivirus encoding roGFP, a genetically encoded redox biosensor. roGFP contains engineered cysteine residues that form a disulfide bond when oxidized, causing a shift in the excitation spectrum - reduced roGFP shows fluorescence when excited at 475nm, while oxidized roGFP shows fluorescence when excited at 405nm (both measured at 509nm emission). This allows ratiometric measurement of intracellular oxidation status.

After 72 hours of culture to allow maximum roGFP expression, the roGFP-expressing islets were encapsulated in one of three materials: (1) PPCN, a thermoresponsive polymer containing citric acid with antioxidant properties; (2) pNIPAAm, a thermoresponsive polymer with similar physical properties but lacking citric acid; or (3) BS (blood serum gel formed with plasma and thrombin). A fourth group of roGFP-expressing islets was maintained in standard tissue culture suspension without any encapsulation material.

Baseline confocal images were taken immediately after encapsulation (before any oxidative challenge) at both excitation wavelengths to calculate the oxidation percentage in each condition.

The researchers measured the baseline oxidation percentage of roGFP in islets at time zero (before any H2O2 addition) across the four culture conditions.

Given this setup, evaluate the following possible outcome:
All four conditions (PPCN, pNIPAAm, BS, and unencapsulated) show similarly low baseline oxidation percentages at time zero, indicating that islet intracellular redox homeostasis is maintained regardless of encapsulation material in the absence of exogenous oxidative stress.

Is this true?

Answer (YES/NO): YES